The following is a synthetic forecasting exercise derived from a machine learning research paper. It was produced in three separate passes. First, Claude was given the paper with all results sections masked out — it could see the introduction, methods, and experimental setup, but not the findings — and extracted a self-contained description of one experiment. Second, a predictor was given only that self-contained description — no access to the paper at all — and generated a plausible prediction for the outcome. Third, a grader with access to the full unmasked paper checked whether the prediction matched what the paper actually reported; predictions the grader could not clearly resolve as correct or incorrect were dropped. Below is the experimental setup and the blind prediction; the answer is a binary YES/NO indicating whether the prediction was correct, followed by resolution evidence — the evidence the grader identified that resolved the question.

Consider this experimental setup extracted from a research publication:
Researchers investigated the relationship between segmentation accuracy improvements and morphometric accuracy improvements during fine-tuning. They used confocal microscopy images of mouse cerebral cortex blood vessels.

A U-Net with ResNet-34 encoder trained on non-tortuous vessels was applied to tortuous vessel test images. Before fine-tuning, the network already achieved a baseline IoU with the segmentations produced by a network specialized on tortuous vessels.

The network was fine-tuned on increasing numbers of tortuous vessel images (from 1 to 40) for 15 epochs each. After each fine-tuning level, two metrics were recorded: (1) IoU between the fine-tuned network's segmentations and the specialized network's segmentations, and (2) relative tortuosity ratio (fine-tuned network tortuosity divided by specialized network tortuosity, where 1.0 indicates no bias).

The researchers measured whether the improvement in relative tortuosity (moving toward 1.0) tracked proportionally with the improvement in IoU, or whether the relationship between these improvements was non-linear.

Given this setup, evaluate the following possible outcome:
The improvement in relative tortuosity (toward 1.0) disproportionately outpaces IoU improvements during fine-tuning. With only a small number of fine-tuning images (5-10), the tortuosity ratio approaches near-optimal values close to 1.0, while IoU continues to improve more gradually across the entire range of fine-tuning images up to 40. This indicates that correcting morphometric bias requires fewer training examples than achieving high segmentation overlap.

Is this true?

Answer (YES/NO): NO